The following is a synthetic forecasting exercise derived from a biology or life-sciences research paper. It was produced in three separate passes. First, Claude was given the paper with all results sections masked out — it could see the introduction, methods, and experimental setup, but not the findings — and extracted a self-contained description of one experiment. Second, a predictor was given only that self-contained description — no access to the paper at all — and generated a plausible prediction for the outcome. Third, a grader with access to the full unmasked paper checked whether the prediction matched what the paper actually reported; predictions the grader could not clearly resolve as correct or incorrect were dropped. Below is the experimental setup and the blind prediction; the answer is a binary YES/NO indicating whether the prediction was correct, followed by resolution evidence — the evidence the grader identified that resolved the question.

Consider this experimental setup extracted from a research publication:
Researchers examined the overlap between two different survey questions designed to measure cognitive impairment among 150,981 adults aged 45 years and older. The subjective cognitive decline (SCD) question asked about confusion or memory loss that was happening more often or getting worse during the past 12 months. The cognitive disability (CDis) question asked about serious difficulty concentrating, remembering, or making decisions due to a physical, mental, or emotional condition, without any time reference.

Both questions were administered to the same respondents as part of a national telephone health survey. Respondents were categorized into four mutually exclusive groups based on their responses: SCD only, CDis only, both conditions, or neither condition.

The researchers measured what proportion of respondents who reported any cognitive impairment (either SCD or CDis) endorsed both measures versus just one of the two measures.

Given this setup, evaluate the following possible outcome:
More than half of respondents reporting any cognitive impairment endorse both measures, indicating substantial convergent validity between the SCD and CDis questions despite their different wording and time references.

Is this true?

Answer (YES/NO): NO